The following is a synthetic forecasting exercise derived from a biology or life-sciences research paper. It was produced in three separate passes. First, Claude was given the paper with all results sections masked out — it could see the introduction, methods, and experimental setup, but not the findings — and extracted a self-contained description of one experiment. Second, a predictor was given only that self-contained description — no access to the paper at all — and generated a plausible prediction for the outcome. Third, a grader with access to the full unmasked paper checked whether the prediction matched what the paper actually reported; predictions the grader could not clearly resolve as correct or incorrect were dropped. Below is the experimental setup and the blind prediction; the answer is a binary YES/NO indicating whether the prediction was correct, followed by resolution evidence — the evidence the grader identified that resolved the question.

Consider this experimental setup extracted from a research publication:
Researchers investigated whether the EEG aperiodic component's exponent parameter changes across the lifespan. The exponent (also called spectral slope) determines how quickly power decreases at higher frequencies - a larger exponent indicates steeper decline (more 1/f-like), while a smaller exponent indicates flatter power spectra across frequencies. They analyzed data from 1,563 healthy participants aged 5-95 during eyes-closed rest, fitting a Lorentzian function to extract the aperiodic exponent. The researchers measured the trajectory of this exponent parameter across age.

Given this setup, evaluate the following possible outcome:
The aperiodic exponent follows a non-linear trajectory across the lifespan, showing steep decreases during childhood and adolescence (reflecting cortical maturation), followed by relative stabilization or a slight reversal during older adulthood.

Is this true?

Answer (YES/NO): NO